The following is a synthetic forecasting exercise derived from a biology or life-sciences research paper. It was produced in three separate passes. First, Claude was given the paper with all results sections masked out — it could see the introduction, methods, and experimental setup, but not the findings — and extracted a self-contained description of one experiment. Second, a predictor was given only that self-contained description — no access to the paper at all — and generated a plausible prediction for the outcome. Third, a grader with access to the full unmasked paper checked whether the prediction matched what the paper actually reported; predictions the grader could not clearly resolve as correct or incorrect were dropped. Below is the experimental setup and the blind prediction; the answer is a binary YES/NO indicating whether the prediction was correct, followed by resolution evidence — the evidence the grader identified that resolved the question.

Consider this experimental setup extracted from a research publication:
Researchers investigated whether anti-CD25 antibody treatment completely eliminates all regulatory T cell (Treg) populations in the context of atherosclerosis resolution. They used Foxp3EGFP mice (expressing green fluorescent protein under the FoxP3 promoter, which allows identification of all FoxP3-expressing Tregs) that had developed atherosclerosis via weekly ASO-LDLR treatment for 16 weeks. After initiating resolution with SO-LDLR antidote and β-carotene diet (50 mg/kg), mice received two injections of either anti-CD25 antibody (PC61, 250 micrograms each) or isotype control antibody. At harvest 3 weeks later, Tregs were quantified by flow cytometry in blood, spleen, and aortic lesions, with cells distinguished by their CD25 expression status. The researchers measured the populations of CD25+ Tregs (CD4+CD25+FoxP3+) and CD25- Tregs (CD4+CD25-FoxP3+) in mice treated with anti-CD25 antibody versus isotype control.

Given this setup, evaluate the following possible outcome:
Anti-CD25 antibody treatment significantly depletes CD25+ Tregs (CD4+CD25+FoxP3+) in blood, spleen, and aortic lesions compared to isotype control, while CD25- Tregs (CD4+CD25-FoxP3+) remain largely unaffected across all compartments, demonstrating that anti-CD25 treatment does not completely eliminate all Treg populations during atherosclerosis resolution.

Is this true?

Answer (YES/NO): YES